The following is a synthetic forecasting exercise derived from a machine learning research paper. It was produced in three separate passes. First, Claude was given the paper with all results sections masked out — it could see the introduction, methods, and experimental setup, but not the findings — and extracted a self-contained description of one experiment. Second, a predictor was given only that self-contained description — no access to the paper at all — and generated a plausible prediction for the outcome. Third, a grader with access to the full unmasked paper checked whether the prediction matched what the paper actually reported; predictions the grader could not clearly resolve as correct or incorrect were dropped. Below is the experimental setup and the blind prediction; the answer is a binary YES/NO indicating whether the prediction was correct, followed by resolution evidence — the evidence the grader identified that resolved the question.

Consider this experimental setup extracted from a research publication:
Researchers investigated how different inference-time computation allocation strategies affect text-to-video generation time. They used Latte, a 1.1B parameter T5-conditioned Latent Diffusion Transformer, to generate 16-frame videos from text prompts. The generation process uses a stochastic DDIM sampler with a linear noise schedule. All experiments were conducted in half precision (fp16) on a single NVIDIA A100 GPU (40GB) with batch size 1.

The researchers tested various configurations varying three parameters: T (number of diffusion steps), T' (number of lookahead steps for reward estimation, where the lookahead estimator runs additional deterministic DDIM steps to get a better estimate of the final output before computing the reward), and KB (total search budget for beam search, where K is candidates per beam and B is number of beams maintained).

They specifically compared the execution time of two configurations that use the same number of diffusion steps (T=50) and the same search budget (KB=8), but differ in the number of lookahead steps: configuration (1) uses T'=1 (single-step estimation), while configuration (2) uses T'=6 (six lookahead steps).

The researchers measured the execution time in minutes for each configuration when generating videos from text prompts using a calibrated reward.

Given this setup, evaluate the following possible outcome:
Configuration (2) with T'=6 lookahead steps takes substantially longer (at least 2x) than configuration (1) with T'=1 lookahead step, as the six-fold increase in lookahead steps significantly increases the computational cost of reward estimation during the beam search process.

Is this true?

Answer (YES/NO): NO